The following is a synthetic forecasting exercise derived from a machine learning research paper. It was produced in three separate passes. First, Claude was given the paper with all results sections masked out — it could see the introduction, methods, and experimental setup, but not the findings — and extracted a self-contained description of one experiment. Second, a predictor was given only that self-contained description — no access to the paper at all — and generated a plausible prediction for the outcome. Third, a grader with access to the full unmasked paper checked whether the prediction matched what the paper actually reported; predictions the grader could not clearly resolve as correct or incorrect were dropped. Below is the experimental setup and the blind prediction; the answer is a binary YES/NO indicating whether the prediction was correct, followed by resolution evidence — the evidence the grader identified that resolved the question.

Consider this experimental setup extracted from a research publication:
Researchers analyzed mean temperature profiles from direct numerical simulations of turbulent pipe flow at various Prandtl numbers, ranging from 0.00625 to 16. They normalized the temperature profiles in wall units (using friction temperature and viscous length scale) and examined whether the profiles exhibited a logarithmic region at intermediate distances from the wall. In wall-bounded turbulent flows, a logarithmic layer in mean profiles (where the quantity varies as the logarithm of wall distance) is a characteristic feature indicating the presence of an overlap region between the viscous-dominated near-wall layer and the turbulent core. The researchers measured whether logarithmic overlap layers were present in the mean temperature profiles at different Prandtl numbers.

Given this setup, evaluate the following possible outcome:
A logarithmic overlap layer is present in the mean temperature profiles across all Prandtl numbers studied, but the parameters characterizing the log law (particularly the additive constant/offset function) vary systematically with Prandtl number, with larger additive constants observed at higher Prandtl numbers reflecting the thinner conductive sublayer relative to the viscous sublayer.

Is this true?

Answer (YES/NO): NO